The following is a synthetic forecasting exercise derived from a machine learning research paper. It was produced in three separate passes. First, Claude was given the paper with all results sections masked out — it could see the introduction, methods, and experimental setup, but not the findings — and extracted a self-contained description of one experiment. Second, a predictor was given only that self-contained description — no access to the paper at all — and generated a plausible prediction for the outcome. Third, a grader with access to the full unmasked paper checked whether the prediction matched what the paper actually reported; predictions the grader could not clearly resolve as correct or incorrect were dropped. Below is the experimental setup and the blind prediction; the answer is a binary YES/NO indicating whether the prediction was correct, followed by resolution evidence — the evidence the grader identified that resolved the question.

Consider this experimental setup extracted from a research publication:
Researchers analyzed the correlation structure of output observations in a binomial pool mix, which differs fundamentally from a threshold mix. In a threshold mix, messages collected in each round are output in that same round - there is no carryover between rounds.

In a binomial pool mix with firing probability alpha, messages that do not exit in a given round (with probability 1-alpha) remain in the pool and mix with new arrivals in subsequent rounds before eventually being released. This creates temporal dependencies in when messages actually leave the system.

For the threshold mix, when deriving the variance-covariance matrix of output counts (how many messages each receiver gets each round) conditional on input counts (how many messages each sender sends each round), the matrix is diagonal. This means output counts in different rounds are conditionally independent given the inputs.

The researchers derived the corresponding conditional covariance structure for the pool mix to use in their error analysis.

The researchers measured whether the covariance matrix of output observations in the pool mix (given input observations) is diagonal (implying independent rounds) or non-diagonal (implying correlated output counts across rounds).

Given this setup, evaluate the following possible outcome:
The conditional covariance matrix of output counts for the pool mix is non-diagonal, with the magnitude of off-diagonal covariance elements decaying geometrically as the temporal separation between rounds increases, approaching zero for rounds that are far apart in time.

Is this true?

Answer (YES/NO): YES